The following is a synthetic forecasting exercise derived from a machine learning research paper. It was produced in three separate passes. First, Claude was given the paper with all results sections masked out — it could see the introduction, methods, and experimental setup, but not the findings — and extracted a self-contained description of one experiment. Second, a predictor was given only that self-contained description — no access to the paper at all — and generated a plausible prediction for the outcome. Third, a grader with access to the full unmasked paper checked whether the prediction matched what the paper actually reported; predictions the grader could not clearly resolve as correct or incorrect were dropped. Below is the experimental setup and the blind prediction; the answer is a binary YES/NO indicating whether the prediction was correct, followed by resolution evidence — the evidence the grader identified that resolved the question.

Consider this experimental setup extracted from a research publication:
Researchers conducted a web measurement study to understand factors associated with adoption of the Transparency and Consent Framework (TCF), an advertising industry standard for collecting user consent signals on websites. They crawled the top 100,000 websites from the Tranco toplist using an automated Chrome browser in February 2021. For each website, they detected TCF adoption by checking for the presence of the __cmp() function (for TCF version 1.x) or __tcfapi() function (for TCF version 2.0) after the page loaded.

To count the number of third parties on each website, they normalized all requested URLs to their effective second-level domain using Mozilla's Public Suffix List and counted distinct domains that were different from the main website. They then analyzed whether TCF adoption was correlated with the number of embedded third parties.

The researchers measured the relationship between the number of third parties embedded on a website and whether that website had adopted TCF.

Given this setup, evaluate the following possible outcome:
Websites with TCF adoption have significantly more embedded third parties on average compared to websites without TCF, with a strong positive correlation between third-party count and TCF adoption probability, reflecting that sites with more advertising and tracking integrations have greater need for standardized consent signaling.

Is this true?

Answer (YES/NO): NO